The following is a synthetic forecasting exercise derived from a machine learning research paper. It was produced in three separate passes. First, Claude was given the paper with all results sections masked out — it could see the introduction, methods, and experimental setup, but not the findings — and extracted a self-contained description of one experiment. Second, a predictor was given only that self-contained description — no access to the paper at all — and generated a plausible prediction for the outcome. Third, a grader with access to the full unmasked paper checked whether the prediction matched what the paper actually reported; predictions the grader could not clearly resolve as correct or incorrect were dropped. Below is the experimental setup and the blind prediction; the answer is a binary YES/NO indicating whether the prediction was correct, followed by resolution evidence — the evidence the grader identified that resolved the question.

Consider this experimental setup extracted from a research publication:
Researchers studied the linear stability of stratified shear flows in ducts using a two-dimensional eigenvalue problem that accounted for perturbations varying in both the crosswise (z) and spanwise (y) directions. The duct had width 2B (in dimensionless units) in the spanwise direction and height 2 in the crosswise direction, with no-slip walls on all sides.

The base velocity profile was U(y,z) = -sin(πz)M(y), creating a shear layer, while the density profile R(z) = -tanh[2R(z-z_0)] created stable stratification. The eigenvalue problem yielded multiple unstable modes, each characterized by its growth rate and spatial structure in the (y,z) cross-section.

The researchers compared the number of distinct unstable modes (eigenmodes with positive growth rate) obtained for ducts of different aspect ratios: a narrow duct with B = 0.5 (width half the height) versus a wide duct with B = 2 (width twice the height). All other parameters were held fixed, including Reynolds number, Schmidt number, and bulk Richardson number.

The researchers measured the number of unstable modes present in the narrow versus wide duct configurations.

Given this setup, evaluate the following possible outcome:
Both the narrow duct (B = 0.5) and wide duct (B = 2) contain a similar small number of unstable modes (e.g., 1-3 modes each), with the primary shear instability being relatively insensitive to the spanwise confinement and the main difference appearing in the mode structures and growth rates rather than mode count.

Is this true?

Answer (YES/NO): NO